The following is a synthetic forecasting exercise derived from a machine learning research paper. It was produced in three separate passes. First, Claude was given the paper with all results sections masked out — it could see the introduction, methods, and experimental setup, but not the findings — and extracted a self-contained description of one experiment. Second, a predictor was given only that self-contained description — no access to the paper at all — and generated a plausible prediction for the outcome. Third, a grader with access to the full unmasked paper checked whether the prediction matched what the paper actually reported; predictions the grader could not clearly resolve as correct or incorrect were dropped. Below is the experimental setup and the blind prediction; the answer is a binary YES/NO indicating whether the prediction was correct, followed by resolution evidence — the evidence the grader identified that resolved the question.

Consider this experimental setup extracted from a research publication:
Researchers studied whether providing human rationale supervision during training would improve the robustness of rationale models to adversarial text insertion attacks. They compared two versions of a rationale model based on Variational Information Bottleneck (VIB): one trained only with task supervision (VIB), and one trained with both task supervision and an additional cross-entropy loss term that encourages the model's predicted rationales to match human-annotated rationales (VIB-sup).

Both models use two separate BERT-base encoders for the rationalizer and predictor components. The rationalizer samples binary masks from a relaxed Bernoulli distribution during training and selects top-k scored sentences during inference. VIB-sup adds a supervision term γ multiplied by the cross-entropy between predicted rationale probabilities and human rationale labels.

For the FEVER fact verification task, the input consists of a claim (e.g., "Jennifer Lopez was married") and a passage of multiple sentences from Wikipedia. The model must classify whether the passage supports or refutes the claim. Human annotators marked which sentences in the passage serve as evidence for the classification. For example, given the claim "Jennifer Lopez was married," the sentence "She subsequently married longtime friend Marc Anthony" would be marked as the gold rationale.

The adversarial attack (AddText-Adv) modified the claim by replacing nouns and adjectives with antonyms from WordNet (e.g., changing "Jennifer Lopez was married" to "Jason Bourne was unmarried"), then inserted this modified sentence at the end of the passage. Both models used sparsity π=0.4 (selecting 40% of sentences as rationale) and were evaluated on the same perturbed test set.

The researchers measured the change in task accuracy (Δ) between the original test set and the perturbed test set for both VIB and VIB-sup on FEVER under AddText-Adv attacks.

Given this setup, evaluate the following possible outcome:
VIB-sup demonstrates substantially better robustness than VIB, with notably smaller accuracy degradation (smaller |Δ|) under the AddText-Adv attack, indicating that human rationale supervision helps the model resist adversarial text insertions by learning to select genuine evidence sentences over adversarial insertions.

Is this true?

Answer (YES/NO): NO